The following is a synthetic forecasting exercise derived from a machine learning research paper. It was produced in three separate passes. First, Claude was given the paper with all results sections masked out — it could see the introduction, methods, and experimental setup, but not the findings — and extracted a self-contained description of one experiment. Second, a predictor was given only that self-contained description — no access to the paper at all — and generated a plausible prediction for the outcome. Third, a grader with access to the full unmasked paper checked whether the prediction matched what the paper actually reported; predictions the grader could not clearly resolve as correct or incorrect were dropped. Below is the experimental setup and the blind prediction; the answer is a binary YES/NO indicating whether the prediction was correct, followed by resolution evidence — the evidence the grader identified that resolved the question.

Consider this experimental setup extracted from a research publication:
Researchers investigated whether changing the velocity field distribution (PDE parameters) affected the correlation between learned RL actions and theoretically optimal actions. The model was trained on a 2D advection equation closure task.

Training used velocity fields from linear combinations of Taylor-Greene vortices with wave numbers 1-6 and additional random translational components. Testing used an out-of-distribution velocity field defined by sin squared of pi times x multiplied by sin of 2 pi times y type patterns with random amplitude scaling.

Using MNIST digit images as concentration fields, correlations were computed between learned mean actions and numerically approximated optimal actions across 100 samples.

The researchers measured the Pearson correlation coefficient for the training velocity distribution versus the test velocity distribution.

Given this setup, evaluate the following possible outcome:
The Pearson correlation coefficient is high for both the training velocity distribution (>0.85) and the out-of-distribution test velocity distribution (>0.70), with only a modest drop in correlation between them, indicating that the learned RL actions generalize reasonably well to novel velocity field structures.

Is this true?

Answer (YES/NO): NO